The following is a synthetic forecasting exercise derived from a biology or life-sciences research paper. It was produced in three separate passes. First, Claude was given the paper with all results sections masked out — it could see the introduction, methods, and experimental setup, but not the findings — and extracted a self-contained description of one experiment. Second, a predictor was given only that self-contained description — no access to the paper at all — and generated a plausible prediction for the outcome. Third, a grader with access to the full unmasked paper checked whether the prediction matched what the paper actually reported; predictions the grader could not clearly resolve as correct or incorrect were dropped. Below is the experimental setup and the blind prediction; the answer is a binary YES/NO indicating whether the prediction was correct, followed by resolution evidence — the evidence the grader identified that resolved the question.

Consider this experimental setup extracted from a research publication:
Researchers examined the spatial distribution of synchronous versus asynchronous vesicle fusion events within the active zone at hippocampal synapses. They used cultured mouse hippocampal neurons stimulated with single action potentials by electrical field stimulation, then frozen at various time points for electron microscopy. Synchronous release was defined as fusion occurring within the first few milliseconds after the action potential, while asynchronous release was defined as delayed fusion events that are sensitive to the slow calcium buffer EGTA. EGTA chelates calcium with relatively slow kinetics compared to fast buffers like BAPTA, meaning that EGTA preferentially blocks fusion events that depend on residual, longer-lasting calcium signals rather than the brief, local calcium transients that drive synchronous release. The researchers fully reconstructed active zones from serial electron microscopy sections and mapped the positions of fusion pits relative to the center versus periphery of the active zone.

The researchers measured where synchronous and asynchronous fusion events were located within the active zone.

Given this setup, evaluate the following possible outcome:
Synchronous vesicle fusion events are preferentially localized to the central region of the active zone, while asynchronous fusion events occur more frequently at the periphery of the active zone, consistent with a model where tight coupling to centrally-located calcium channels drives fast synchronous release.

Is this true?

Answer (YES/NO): NO